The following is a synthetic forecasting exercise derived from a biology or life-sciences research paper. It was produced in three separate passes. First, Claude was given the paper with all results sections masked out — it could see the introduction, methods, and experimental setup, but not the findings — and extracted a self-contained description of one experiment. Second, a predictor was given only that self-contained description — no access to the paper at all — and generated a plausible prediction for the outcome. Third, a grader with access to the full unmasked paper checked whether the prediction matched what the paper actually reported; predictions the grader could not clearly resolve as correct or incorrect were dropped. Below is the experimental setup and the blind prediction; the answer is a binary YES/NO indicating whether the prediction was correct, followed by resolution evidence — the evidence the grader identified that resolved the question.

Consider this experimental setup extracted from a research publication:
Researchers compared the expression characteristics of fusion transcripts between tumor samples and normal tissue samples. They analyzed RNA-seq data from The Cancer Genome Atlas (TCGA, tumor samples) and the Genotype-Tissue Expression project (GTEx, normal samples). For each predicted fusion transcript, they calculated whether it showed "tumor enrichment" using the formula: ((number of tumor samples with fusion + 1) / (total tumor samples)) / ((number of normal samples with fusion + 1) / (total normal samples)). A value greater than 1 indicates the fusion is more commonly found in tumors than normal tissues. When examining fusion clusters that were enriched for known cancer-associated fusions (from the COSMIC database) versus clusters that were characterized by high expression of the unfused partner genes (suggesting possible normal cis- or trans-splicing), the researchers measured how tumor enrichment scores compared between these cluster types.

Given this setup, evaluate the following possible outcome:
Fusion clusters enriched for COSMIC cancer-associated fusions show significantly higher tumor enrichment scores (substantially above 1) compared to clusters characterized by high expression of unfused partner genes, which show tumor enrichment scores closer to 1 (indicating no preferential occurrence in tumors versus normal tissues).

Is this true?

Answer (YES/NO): YES